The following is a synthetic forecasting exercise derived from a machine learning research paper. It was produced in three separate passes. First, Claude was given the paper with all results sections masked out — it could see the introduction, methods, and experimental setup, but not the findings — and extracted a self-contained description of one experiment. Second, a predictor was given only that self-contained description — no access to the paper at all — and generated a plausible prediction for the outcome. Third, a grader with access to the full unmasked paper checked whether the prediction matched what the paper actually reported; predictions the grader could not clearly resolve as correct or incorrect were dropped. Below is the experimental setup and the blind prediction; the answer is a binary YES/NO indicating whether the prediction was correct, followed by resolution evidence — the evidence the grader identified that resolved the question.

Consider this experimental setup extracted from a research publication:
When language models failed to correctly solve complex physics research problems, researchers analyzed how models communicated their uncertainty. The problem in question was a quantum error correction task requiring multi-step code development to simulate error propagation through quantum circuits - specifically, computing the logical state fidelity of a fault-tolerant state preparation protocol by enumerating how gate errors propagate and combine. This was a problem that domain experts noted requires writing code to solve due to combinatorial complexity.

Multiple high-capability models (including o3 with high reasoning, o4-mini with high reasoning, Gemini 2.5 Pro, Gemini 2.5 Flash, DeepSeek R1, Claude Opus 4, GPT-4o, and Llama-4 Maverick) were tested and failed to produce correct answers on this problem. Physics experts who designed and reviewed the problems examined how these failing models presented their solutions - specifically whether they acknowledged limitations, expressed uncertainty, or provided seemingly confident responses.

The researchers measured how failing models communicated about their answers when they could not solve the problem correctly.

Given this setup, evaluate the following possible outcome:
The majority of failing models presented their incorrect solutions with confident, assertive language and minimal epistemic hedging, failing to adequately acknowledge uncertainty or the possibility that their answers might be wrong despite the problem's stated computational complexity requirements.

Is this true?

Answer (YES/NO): YES